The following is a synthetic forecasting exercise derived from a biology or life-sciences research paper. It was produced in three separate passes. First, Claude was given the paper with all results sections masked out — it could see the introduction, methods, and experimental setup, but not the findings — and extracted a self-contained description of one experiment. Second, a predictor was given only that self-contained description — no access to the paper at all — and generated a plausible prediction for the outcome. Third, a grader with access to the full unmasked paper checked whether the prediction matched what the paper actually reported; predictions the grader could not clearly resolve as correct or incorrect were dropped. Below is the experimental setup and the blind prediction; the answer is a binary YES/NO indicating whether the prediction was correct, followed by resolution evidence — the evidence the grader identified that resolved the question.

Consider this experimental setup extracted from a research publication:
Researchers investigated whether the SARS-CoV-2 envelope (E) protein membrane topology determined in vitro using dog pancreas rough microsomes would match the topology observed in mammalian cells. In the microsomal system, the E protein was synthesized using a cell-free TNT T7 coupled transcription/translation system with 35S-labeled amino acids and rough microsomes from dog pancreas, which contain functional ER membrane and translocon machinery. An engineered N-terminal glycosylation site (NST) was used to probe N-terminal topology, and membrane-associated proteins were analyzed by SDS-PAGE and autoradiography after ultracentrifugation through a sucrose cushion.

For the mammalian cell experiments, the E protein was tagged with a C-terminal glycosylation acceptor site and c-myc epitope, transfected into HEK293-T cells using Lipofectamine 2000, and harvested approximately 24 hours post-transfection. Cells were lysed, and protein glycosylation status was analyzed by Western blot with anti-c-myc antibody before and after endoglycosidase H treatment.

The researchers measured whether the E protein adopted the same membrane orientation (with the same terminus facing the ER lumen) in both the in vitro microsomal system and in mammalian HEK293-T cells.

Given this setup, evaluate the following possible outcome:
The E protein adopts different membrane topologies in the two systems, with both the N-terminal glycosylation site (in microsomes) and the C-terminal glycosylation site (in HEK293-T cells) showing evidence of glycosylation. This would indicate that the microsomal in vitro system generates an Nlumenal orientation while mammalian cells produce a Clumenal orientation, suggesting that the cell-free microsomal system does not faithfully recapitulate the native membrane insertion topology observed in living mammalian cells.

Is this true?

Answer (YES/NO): NO